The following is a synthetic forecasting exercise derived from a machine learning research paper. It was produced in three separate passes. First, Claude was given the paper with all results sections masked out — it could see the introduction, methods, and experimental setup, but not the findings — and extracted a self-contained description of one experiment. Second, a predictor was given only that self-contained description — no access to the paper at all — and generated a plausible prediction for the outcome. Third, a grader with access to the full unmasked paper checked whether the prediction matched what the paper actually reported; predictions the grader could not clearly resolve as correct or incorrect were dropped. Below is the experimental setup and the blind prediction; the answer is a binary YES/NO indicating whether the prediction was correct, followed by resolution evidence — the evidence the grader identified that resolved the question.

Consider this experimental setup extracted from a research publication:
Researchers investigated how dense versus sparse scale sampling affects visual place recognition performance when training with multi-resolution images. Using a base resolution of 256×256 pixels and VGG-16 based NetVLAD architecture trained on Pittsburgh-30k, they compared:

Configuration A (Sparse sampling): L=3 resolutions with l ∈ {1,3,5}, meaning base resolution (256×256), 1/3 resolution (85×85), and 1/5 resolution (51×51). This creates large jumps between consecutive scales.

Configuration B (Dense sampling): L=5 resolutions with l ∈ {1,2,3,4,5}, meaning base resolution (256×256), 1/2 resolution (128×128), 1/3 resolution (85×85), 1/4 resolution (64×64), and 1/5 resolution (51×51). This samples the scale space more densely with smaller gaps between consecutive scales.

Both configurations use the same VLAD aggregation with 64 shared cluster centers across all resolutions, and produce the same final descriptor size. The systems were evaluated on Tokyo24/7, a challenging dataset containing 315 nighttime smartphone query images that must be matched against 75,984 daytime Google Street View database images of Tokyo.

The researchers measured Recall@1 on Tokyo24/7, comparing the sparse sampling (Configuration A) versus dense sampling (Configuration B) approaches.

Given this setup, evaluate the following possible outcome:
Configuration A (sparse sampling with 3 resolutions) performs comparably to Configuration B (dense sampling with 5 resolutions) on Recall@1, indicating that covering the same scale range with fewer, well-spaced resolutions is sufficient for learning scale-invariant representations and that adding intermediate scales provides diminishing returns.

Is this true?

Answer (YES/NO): NO